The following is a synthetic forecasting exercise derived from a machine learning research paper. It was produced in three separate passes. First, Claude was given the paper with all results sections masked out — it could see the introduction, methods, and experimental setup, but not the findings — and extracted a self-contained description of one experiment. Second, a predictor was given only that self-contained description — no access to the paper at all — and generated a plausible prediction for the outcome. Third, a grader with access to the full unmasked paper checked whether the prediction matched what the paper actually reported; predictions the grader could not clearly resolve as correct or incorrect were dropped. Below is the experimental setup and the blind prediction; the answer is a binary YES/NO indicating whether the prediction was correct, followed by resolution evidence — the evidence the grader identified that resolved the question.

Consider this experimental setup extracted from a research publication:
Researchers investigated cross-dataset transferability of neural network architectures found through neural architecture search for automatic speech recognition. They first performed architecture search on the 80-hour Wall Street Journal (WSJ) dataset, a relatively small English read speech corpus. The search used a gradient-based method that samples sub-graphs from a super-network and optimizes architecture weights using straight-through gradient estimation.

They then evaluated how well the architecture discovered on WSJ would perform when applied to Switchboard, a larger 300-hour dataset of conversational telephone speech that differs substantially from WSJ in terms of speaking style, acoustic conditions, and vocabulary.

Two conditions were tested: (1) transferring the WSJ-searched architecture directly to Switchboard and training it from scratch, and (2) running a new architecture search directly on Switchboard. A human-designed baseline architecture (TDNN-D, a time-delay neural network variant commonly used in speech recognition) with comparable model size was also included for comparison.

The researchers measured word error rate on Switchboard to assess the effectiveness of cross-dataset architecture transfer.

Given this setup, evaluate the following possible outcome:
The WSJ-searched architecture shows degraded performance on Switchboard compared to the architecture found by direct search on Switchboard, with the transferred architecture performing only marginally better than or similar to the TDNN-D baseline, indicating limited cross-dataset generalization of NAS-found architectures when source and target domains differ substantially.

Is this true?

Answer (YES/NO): NO